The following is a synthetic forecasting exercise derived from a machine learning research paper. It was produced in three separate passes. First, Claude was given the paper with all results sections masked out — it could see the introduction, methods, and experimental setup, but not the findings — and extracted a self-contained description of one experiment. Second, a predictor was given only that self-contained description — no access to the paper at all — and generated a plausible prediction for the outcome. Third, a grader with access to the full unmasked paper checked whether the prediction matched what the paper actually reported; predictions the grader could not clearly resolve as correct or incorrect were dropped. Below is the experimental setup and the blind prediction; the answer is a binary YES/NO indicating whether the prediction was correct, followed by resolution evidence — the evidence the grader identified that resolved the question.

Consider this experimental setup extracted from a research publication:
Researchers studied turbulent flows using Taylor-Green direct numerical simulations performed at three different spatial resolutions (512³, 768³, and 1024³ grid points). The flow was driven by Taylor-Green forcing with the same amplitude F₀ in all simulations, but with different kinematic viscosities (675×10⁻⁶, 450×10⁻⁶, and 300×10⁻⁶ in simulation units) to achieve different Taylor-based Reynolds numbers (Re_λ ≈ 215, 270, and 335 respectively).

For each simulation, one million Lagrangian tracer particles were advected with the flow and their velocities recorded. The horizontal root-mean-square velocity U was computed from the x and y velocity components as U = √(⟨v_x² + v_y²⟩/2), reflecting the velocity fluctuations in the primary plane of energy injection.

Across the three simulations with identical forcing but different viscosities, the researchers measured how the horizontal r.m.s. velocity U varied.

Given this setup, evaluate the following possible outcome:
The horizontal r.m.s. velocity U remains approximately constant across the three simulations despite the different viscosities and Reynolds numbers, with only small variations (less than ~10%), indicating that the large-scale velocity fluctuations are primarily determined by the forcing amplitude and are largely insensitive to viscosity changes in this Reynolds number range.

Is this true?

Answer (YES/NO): YES